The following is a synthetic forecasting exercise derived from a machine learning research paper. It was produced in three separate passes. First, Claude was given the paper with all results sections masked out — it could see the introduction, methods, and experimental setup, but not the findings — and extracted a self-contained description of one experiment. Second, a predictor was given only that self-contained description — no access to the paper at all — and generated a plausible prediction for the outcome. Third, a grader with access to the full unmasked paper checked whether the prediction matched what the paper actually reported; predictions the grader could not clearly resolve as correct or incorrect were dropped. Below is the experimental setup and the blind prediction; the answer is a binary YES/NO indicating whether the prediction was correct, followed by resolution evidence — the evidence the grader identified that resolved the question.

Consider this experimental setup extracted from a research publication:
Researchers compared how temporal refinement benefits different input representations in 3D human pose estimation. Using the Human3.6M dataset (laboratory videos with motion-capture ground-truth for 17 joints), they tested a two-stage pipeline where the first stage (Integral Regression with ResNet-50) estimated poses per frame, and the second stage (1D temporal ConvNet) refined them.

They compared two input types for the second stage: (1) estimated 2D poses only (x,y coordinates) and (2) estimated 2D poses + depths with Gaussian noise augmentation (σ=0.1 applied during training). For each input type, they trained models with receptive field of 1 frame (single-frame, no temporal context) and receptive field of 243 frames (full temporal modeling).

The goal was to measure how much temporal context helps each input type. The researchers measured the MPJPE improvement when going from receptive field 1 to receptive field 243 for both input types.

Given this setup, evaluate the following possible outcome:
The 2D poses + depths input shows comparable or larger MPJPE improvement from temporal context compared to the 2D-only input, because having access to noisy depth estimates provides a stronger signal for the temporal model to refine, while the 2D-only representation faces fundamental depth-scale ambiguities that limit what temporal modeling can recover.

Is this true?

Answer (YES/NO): YES